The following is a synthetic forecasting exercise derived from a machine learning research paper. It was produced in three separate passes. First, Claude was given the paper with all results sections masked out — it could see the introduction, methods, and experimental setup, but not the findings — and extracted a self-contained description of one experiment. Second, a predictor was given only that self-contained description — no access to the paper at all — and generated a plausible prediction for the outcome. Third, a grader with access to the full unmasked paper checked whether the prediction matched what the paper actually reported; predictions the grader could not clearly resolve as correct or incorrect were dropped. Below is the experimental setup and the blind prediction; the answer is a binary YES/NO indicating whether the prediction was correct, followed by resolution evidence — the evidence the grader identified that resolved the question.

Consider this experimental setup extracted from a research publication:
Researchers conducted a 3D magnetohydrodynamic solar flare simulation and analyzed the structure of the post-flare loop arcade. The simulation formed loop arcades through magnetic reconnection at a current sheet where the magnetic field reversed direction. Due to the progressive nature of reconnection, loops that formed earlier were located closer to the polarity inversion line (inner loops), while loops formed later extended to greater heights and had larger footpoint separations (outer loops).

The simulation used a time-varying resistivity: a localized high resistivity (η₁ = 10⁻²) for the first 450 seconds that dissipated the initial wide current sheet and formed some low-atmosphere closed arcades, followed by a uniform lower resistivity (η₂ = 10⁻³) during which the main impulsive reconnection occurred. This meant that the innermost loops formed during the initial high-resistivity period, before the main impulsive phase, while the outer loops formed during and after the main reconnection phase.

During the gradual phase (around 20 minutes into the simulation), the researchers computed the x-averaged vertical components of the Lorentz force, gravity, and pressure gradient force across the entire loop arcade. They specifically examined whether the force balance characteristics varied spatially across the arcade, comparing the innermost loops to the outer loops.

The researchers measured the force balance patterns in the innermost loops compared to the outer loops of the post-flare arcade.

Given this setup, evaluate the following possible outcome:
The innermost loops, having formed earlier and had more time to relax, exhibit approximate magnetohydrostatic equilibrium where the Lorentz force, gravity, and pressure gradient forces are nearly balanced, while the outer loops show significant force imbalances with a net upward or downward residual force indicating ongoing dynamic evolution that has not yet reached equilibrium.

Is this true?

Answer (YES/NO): NO